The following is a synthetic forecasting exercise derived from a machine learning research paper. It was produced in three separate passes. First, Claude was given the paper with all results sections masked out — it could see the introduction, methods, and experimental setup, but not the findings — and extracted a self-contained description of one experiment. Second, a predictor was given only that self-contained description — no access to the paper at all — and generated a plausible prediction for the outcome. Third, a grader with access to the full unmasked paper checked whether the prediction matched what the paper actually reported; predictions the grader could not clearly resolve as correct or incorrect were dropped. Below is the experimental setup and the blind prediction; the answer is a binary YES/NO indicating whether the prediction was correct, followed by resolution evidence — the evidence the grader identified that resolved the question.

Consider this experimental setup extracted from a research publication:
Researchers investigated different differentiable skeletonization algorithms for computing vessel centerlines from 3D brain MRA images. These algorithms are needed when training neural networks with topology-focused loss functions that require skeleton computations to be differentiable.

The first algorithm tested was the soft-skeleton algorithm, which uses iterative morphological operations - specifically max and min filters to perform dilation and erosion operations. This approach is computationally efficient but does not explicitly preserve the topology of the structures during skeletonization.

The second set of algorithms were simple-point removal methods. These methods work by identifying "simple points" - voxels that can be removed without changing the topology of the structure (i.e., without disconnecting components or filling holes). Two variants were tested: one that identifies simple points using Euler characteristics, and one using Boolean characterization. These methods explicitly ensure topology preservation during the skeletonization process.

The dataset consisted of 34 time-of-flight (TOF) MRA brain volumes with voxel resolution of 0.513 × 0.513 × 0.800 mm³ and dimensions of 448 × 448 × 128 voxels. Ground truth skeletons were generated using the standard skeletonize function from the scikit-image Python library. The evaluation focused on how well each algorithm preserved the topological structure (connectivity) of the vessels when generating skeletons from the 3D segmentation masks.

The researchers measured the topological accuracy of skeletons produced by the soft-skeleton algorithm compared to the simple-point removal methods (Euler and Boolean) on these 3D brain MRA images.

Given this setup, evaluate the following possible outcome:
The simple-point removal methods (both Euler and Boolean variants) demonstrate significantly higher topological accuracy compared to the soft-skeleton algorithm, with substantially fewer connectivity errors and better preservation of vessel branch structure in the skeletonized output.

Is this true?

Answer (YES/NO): YES